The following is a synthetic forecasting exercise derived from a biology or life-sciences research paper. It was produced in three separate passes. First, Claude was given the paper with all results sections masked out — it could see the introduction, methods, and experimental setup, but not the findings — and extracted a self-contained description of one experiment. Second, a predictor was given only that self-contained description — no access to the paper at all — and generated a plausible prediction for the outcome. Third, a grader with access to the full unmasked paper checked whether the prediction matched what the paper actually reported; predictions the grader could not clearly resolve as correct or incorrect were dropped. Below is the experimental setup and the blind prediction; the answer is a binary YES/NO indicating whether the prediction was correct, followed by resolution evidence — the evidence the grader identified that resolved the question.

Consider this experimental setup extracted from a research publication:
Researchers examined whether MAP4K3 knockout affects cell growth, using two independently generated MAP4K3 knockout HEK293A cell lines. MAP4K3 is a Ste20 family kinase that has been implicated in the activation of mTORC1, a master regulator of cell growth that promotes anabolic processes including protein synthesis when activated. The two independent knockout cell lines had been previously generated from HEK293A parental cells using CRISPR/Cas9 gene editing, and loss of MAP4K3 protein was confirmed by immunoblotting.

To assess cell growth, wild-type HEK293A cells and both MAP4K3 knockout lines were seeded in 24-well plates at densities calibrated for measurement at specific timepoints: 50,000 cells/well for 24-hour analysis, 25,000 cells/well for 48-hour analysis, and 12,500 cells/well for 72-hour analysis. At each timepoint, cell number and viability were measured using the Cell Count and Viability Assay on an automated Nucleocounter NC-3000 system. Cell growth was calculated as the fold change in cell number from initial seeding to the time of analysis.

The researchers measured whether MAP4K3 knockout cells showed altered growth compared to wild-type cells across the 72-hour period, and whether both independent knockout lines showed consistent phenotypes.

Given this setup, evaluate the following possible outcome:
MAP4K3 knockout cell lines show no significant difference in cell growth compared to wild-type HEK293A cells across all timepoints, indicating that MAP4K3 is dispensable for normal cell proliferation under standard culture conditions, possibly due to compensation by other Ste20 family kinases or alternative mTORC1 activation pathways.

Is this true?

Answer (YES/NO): NO